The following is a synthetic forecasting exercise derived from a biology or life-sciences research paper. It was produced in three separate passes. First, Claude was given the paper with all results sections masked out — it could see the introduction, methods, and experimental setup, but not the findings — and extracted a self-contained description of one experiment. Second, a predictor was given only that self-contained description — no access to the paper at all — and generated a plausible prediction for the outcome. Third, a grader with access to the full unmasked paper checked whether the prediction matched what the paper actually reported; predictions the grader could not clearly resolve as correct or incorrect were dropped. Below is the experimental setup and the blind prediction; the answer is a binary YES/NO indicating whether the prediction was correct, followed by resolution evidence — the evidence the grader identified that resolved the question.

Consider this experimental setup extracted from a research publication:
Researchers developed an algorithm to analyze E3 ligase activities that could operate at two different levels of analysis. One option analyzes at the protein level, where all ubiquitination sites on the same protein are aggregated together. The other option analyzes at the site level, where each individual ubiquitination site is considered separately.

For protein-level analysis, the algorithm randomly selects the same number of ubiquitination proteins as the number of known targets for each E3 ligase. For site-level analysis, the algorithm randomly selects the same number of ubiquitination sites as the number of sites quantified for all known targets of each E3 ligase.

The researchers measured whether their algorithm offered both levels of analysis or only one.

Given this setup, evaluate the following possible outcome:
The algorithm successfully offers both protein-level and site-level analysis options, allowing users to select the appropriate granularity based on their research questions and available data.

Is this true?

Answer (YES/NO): YES